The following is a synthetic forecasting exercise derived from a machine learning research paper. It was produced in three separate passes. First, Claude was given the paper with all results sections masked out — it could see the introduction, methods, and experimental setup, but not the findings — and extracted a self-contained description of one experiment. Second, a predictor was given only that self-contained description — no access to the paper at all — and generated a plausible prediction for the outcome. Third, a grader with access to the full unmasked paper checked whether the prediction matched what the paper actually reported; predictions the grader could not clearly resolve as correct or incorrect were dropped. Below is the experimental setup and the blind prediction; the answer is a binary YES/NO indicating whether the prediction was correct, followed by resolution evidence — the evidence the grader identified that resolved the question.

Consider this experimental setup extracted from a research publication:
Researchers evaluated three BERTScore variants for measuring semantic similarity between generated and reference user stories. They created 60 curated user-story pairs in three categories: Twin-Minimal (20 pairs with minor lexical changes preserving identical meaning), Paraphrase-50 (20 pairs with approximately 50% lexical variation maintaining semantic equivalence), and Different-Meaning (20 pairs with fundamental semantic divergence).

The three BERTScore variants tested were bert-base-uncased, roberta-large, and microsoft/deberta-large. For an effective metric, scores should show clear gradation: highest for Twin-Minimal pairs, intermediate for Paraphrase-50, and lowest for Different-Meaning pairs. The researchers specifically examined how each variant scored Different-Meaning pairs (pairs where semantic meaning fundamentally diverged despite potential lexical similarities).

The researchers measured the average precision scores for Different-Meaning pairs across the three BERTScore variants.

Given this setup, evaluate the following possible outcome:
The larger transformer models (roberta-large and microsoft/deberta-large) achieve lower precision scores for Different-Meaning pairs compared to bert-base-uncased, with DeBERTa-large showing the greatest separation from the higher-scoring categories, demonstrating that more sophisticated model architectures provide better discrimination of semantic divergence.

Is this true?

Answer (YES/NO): NO